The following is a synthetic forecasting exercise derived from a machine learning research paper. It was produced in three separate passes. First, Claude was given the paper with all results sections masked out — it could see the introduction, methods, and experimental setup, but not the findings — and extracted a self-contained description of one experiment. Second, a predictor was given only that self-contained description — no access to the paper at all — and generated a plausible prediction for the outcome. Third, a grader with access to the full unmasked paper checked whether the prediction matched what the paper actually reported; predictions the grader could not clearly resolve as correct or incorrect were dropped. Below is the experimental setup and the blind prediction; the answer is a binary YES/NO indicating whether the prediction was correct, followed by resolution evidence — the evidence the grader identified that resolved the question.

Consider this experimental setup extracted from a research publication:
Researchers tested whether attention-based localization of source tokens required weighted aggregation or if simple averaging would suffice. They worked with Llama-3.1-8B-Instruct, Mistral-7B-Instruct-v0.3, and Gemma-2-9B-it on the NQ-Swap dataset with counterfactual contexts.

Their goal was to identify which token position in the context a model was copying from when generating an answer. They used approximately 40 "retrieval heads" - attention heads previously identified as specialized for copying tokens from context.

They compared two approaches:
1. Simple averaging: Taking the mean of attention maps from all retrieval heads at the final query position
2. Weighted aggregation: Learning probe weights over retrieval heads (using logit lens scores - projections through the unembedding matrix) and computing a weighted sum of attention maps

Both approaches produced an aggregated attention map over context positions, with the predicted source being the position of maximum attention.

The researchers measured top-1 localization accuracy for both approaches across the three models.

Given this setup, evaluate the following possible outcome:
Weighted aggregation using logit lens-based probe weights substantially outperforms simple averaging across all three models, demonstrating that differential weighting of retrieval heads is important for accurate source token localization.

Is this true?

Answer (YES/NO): YES